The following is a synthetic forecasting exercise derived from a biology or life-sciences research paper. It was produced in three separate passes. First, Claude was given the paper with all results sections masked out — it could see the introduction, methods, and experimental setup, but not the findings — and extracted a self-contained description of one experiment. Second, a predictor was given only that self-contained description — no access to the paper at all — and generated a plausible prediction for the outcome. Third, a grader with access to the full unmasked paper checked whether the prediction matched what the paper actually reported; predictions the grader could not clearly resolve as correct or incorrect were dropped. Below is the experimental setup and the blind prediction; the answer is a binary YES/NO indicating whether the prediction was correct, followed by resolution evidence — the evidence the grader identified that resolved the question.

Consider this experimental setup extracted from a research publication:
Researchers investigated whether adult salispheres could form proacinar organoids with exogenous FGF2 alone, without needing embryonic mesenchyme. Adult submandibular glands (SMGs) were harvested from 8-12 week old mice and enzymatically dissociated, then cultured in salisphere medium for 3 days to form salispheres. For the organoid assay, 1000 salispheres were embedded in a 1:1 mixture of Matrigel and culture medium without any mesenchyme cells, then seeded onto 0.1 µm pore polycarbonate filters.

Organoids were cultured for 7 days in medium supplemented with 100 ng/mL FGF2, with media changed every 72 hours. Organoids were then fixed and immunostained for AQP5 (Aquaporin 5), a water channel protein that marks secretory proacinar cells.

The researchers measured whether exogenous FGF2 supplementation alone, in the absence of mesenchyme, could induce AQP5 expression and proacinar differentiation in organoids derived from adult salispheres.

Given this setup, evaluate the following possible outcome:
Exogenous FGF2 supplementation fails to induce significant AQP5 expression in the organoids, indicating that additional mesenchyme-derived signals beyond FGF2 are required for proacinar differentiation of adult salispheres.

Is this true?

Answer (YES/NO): YES